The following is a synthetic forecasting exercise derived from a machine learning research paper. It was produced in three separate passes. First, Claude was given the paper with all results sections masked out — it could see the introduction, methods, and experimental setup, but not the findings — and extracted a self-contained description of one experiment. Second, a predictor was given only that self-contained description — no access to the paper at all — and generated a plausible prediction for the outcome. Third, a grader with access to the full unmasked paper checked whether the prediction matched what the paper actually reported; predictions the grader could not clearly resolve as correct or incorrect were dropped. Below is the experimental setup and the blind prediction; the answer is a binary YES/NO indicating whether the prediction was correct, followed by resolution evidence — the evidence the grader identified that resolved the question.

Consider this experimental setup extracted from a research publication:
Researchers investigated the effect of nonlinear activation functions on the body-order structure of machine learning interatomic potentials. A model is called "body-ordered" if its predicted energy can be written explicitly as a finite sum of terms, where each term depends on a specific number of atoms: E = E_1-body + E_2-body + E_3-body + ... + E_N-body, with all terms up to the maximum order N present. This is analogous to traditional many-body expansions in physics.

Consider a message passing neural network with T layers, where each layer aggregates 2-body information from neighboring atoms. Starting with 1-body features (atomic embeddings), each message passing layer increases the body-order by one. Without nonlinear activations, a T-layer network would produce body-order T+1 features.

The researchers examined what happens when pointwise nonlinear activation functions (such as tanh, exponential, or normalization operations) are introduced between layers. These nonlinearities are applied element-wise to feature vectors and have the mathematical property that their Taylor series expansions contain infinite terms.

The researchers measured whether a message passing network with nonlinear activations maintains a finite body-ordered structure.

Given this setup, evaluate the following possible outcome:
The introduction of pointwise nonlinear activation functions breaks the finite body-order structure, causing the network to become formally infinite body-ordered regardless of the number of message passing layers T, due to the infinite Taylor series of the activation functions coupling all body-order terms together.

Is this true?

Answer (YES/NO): YES